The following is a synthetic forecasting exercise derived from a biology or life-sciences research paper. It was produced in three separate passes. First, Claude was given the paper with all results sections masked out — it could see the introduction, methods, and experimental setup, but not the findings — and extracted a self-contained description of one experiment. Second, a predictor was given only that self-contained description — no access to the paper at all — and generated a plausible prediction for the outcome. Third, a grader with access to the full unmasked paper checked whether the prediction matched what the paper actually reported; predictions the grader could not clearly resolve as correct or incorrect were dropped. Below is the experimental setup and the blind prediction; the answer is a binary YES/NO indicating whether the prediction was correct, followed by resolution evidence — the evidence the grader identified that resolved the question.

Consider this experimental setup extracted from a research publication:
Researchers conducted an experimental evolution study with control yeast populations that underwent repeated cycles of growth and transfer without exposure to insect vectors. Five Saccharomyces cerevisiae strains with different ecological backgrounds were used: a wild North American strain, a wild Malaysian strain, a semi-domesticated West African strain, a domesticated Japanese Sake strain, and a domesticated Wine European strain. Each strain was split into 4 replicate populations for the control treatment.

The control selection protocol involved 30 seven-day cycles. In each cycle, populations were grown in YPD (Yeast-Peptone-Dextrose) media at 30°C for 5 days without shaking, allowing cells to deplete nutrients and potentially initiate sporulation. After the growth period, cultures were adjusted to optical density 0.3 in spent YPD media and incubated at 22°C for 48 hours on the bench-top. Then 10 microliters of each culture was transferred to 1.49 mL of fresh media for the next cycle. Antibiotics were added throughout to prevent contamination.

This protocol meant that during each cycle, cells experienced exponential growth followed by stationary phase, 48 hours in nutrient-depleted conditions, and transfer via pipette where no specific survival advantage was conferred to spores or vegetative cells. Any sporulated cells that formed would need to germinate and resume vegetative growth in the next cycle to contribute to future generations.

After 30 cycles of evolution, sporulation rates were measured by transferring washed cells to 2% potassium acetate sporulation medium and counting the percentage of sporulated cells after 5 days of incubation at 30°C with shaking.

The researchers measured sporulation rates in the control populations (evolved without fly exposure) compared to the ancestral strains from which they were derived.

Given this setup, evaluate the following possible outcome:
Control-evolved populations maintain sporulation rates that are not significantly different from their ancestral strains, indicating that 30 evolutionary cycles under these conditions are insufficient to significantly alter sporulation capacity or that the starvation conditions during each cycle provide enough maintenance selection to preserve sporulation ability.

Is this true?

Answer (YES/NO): NO